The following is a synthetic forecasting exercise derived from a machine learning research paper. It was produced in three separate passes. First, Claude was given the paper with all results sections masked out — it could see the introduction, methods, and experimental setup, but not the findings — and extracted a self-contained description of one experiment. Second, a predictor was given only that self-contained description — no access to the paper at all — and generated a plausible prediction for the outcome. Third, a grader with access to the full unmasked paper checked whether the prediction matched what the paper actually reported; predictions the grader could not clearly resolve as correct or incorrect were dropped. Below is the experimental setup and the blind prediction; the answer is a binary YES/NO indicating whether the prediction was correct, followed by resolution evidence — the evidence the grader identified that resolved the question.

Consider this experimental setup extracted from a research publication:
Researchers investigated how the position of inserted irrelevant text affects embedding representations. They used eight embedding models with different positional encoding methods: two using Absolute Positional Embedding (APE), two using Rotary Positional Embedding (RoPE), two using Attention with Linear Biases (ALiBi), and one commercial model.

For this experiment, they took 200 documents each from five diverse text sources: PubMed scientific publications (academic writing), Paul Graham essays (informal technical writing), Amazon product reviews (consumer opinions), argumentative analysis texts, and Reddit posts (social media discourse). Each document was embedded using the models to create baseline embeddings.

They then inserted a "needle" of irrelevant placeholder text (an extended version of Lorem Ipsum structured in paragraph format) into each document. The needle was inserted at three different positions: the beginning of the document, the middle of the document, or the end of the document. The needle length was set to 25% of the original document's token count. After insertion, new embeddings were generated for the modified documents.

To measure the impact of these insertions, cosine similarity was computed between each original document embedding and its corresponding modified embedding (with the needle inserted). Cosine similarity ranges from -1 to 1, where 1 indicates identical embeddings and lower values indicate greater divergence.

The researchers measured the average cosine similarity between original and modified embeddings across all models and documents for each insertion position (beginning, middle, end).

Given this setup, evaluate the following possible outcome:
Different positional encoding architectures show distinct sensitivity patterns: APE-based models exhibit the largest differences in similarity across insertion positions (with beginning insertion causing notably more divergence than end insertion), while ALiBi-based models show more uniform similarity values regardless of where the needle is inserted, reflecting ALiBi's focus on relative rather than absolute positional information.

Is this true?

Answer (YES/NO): NO